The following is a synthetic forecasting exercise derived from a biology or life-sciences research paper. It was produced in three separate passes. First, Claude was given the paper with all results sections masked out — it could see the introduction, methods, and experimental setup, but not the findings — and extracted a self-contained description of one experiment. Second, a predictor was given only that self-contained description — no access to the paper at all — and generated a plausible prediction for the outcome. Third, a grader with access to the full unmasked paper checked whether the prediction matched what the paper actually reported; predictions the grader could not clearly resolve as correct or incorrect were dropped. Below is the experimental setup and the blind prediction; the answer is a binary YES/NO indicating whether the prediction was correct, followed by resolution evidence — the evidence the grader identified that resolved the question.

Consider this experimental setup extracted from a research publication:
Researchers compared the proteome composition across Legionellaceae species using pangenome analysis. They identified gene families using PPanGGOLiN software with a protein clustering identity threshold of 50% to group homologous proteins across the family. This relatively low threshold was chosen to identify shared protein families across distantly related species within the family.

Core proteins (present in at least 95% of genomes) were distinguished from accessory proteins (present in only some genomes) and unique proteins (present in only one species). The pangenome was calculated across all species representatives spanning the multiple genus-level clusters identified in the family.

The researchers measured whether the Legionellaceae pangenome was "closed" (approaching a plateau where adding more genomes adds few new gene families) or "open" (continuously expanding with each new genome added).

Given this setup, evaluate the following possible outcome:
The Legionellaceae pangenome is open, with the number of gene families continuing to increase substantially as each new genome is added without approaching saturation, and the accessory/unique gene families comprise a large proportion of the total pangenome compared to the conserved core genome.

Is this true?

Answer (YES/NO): YES